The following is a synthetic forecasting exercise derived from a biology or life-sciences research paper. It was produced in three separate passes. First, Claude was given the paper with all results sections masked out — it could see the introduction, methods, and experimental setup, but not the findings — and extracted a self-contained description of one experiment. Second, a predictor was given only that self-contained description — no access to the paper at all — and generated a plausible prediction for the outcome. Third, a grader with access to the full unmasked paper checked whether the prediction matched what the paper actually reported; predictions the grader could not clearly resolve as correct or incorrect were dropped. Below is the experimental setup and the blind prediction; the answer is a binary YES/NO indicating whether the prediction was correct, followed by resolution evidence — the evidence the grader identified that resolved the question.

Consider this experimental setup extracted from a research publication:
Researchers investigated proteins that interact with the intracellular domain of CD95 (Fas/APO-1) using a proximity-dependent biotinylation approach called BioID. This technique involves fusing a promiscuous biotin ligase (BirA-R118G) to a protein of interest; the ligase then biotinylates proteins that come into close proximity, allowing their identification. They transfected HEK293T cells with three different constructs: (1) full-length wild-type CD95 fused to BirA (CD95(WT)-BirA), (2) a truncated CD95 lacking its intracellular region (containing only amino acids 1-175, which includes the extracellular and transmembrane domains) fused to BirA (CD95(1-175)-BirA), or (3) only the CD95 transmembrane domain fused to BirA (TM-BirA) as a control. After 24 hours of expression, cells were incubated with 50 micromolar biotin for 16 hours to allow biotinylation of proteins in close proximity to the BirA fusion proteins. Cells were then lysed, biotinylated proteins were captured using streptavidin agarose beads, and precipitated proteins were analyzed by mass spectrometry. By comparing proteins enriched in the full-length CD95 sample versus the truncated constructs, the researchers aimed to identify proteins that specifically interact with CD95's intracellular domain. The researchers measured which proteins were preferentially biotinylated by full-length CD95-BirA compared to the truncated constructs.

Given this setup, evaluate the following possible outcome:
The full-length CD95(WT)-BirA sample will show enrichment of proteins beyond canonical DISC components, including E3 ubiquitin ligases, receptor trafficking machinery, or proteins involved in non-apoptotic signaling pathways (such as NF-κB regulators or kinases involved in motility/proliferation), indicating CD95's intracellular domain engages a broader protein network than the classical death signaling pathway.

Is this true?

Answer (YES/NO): YES